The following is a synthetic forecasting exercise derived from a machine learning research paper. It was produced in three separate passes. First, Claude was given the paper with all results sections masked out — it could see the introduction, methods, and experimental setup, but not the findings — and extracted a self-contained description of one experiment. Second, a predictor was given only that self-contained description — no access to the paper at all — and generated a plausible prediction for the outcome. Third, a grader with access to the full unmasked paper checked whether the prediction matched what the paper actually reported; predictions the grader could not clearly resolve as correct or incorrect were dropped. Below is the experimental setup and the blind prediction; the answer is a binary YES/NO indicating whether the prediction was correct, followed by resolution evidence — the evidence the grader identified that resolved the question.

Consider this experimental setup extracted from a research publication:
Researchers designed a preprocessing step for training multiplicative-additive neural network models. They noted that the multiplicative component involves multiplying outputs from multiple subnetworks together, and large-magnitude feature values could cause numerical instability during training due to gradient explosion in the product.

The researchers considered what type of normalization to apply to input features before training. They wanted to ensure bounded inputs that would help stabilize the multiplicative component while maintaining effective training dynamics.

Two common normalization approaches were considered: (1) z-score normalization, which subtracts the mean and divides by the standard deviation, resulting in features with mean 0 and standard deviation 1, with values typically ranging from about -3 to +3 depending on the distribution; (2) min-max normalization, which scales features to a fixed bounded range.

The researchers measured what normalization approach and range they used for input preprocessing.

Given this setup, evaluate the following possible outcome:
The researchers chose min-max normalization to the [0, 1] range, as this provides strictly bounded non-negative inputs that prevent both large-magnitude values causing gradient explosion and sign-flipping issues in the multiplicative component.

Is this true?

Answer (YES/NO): NO